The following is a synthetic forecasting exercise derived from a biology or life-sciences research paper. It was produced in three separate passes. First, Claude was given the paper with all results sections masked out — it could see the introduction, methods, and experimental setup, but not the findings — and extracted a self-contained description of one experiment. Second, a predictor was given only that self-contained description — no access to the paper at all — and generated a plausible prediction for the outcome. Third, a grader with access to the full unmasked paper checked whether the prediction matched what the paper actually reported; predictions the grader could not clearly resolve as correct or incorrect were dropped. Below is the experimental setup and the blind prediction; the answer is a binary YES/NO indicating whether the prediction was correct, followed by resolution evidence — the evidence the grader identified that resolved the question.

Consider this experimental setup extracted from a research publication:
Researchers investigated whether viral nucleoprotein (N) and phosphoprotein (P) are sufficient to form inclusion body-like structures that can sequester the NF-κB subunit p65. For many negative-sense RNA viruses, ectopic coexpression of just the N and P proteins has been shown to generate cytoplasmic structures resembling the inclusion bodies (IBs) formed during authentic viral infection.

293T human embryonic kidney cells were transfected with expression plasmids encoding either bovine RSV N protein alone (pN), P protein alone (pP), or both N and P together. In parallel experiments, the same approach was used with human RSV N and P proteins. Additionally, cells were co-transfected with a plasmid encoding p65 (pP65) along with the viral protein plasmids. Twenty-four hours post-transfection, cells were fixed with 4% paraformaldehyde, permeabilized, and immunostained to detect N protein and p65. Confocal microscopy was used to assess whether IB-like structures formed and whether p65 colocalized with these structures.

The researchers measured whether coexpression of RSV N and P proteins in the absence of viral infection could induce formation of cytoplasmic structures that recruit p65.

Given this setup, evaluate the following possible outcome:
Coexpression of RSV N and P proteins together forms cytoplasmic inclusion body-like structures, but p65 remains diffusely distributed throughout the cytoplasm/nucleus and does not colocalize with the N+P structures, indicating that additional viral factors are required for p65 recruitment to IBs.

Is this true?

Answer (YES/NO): NO